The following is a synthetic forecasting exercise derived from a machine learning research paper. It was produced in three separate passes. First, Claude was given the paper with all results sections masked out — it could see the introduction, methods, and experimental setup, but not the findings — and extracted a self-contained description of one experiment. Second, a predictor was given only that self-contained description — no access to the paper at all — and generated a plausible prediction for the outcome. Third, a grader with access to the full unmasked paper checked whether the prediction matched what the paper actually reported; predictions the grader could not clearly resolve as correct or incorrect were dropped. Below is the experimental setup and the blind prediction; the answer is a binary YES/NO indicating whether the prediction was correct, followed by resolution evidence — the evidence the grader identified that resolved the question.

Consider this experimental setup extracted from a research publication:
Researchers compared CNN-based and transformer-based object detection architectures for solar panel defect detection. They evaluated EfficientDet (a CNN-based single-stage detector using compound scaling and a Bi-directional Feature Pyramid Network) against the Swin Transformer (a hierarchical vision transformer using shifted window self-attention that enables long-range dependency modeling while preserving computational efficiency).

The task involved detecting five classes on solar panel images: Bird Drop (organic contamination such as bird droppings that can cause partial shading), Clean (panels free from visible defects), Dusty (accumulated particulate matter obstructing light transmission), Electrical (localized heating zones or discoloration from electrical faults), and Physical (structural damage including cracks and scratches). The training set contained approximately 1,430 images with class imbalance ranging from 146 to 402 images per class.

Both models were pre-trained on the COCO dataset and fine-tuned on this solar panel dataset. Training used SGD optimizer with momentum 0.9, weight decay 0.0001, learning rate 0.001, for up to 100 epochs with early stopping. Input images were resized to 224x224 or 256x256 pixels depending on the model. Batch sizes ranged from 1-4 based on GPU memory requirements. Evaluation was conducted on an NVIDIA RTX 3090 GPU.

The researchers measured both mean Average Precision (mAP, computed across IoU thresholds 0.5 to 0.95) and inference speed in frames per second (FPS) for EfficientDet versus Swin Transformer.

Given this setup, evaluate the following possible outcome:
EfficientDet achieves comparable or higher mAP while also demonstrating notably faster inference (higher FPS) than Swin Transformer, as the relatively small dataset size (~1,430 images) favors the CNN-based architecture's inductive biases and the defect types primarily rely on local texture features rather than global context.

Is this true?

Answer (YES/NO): NO